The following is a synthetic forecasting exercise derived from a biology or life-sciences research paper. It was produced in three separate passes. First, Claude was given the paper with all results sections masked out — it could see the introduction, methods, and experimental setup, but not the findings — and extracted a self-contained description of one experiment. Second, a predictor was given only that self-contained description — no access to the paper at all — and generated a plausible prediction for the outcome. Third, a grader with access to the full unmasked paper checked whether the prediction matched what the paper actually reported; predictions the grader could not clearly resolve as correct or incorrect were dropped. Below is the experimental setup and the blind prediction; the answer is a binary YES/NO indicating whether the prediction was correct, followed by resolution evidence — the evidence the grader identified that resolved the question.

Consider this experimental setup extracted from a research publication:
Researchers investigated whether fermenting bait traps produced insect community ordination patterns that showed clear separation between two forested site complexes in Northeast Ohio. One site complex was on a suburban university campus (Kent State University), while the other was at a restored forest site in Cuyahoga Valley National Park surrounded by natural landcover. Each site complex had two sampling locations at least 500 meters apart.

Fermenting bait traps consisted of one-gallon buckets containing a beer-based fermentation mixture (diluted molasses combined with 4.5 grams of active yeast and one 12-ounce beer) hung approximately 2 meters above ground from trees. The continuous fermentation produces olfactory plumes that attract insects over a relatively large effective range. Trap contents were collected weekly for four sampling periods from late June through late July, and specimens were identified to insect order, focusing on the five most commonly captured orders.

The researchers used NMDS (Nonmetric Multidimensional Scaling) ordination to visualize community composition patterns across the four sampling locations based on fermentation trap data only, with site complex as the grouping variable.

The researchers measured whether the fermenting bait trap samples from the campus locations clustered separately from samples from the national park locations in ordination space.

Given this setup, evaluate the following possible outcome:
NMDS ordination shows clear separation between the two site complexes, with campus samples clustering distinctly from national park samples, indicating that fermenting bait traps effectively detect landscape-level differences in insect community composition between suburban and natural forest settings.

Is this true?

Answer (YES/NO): NO